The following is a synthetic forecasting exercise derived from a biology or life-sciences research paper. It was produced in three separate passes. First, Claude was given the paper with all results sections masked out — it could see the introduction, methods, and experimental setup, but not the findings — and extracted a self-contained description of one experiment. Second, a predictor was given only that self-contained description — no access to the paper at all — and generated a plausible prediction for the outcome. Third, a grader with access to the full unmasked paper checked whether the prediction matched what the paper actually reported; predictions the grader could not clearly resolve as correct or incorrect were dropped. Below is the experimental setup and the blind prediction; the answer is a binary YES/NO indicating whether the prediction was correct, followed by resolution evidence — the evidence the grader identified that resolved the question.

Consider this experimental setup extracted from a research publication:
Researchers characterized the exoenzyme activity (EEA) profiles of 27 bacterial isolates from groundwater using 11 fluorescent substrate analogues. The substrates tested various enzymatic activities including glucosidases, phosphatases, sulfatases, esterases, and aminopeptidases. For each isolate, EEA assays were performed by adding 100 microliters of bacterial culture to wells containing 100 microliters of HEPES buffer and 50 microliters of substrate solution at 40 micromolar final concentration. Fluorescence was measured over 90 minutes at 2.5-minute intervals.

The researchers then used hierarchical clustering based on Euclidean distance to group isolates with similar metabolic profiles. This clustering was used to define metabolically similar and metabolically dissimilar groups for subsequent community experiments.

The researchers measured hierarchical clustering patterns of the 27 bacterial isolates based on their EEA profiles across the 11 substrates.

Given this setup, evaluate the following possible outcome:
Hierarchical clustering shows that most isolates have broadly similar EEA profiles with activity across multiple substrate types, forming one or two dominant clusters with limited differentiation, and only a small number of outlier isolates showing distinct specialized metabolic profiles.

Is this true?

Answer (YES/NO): NO